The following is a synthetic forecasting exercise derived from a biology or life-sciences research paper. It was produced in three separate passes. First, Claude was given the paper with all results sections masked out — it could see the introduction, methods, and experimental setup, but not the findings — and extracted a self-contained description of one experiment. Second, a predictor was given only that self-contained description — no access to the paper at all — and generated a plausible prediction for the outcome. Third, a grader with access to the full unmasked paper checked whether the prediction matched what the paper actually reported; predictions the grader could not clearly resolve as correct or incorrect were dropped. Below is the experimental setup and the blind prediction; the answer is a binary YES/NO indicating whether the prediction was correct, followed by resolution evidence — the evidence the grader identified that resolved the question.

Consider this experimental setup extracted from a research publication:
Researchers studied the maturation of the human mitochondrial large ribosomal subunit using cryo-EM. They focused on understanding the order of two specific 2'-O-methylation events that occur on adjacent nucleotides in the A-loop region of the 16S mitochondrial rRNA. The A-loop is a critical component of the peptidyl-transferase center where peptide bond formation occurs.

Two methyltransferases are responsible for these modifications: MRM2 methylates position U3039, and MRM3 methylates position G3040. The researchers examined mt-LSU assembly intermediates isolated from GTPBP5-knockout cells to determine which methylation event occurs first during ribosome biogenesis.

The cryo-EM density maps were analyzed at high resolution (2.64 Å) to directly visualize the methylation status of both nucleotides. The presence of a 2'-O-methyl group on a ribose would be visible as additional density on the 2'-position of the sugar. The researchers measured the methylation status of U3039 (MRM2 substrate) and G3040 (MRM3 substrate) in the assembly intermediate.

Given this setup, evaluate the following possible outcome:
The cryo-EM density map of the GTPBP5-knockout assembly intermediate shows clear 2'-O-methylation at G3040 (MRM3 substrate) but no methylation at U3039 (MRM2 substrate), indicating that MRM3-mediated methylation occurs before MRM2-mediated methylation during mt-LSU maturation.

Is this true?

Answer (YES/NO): YES